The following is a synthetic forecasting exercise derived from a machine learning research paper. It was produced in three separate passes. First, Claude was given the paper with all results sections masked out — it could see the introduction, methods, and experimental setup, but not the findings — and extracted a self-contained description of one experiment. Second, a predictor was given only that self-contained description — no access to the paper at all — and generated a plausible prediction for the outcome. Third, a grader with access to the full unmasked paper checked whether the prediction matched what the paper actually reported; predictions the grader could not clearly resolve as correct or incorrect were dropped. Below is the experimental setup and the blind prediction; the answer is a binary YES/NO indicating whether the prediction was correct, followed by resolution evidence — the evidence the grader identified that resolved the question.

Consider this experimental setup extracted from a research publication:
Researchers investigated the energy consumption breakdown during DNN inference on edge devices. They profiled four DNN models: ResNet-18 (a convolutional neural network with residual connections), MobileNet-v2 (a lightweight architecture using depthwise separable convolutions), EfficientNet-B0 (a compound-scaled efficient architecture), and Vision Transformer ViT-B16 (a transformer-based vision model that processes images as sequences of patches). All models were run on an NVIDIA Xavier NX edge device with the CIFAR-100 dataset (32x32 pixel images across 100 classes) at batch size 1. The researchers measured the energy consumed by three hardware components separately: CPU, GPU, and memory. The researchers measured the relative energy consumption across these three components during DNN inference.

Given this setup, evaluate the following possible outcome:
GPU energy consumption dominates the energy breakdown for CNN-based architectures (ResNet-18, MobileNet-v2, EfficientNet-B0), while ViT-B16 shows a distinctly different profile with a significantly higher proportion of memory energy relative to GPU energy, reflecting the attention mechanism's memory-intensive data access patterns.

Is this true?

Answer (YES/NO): NO